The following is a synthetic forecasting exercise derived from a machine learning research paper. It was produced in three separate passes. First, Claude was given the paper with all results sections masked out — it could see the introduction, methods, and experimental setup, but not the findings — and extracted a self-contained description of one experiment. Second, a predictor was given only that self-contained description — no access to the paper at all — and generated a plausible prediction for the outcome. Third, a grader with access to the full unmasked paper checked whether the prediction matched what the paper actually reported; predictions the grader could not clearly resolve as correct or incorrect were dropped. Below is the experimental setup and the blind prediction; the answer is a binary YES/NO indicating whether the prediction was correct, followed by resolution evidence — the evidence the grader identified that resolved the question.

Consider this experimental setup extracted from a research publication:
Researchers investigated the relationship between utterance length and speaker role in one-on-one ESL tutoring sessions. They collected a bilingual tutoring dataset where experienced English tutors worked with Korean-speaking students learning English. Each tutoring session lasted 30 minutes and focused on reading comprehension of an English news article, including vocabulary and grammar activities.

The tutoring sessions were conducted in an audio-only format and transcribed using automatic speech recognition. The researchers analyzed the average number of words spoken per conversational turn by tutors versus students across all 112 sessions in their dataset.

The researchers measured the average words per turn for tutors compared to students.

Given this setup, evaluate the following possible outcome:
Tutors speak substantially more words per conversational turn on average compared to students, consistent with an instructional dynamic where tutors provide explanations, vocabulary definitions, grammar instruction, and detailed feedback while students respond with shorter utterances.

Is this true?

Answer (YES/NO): YES